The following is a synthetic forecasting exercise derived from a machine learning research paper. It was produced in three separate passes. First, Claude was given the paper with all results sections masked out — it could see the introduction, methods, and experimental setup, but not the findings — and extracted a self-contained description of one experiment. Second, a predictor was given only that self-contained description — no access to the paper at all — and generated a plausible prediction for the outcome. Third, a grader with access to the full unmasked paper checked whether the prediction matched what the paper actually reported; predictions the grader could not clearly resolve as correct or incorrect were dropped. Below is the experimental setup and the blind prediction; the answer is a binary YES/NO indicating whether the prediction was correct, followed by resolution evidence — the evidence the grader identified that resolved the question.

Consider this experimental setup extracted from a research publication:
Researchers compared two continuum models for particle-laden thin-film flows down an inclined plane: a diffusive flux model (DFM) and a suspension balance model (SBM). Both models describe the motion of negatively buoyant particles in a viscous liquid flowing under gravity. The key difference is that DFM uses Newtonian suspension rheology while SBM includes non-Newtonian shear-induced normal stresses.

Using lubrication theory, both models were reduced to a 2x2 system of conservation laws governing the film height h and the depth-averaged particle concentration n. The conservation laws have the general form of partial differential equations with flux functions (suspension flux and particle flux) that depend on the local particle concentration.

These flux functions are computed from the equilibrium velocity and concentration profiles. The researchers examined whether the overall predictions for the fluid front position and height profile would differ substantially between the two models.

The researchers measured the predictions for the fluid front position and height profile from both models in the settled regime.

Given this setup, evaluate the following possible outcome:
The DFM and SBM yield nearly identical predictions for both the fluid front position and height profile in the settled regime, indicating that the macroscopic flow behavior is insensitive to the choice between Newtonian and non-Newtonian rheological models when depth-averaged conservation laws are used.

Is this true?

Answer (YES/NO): NO